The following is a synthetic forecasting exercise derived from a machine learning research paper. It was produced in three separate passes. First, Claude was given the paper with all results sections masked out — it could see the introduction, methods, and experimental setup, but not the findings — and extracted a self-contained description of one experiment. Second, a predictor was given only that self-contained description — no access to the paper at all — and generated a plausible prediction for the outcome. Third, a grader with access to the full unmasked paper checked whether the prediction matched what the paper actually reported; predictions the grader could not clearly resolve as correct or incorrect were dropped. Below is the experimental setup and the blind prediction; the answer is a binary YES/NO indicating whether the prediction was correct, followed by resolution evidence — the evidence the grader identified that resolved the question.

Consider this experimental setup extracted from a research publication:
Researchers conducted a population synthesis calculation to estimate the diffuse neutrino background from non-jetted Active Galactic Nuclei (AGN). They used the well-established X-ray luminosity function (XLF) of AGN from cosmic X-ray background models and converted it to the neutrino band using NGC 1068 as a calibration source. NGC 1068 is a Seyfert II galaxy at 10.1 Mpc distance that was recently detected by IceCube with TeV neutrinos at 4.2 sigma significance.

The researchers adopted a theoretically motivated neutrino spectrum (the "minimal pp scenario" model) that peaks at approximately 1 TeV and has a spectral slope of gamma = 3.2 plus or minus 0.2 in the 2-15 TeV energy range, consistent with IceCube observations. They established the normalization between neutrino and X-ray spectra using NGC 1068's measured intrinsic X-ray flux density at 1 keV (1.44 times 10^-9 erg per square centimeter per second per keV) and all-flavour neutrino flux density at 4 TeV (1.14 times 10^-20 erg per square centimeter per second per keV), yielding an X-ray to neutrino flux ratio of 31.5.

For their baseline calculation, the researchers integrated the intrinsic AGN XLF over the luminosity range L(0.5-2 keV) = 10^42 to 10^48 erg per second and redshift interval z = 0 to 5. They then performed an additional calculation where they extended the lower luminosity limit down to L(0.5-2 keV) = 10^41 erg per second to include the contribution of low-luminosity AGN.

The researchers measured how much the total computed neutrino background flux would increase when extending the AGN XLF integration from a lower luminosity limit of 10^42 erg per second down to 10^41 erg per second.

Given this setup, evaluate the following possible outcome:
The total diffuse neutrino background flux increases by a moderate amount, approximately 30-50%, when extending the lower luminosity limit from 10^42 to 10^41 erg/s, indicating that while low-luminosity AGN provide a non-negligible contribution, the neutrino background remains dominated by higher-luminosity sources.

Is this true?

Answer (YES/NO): NO